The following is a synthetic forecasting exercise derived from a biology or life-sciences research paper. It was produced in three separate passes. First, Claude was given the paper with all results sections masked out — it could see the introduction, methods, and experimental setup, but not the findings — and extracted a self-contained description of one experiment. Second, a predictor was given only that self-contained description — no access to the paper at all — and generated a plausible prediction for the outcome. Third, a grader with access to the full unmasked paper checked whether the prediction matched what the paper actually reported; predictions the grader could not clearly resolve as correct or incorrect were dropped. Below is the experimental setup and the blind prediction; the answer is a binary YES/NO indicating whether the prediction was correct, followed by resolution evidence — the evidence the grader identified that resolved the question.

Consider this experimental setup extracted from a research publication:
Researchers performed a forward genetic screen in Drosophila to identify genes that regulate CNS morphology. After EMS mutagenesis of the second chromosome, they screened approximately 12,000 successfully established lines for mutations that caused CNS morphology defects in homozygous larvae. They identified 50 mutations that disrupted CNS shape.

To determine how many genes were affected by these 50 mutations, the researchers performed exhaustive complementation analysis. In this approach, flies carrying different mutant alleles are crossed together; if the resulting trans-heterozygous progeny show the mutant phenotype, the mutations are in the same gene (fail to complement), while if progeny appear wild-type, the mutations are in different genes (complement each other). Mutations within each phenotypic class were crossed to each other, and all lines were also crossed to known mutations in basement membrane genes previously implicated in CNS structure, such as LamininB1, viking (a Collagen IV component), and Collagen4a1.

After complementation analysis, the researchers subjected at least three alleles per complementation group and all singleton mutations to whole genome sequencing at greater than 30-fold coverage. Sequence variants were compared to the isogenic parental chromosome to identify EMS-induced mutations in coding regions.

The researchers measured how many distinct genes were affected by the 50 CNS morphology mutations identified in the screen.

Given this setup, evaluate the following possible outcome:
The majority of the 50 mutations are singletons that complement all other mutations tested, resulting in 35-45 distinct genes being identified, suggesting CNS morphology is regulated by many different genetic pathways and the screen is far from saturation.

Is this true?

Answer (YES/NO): NO